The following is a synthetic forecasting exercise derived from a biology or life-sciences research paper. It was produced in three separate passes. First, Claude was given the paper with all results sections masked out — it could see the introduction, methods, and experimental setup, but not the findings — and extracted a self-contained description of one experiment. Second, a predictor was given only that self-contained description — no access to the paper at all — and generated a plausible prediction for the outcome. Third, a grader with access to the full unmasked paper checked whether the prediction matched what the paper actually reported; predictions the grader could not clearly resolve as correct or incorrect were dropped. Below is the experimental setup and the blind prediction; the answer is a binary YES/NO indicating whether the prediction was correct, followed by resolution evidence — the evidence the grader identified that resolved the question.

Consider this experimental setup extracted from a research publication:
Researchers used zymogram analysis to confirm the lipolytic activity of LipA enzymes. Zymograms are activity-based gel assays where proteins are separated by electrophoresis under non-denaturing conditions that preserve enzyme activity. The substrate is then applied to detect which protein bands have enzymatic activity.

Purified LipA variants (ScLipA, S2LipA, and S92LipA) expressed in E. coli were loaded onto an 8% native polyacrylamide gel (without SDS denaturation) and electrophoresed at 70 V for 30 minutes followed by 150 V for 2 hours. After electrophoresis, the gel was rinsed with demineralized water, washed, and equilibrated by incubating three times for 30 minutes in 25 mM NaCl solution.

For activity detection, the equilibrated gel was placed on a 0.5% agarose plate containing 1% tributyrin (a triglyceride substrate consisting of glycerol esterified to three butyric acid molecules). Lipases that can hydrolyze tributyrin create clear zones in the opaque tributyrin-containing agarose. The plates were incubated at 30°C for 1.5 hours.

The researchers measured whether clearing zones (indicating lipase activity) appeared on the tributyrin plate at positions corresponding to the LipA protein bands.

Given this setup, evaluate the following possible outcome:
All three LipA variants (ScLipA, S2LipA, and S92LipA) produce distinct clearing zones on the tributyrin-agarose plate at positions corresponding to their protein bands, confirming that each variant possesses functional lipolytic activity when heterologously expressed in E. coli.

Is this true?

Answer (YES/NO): NO